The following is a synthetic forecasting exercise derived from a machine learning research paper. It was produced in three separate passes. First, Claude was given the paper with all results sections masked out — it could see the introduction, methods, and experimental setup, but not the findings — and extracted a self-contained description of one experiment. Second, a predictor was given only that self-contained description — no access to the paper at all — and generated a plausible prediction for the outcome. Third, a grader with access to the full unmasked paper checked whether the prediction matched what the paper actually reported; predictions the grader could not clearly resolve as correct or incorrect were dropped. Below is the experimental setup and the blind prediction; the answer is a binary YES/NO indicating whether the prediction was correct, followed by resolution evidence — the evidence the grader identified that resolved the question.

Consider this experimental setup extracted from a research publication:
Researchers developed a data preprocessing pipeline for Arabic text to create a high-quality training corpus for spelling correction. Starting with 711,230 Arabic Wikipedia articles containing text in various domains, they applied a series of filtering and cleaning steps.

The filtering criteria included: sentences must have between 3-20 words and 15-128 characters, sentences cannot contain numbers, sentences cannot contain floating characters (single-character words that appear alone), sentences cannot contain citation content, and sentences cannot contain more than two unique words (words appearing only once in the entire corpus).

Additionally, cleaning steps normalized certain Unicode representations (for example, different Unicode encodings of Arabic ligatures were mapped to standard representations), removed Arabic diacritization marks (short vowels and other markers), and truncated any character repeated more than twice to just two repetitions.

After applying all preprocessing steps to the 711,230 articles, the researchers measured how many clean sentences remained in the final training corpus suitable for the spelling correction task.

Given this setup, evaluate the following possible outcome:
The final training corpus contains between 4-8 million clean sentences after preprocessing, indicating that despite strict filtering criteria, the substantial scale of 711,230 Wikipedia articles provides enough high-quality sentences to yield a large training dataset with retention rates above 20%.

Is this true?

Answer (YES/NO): YES